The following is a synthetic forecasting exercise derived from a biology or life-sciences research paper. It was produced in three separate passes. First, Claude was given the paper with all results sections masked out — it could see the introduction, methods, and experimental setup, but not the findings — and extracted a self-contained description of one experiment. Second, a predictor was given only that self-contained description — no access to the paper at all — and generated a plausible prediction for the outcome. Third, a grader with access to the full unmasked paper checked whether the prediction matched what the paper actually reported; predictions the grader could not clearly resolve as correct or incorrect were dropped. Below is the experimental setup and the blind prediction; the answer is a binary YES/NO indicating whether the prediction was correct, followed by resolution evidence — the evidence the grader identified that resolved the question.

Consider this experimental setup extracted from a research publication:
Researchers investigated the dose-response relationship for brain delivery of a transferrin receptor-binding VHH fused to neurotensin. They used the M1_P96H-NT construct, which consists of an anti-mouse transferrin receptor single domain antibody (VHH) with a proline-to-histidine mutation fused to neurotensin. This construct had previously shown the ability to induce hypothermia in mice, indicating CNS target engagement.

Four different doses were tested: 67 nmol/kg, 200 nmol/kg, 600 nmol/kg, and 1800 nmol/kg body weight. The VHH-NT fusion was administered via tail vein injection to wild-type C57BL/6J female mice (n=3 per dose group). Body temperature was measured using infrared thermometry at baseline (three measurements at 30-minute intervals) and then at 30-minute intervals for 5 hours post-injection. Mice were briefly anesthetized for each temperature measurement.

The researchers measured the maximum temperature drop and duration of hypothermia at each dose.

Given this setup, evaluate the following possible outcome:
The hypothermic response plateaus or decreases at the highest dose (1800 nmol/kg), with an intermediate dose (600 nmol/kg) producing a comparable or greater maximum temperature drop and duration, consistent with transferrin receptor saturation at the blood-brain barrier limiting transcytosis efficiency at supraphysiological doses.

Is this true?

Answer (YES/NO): NO